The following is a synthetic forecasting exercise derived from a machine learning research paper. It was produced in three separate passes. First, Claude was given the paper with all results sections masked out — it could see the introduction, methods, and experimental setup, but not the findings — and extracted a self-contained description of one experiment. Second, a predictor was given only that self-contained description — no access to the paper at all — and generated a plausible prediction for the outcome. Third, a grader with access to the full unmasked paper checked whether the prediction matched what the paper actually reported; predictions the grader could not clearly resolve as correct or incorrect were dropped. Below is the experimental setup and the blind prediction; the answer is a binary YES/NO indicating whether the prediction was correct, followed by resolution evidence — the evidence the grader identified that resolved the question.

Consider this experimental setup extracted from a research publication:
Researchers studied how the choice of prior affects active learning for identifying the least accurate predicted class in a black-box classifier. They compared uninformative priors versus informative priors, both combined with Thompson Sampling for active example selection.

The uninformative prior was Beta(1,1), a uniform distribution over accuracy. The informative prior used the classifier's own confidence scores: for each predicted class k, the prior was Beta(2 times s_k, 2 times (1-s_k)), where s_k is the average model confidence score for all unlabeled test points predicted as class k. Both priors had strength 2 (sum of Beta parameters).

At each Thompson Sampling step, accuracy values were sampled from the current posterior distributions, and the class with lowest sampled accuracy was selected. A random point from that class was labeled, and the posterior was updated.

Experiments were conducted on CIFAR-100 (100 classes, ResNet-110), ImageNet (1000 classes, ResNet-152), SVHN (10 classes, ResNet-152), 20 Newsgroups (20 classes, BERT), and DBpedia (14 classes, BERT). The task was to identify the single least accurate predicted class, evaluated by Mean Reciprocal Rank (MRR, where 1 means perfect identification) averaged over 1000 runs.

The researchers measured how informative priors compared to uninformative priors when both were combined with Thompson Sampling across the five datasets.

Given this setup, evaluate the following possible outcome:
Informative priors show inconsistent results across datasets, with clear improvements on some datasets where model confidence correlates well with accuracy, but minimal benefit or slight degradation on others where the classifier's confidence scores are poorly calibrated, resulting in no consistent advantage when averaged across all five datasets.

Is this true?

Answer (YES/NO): NO